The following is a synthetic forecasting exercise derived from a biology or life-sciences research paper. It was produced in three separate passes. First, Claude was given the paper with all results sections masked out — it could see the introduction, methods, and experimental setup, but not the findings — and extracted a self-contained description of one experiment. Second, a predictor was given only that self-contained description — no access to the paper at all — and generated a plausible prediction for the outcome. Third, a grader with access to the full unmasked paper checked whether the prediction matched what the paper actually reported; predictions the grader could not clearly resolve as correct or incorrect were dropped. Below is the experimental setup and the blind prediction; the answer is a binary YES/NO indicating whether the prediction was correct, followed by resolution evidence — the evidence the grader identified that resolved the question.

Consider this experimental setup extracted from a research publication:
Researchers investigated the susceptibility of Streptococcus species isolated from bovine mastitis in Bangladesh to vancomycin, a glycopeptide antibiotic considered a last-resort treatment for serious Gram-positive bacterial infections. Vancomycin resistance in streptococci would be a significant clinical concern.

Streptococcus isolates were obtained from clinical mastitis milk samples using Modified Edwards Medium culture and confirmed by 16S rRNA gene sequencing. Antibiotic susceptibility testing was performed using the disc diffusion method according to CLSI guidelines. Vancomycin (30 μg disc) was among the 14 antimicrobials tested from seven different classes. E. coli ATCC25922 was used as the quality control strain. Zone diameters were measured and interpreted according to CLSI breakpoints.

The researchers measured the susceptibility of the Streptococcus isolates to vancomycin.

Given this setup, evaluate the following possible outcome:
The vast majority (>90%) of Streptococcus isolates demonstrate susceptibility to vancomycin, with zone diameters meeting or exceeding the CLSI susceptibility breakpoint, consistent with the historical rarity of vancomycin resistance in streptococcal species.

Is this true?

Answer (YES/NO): YES